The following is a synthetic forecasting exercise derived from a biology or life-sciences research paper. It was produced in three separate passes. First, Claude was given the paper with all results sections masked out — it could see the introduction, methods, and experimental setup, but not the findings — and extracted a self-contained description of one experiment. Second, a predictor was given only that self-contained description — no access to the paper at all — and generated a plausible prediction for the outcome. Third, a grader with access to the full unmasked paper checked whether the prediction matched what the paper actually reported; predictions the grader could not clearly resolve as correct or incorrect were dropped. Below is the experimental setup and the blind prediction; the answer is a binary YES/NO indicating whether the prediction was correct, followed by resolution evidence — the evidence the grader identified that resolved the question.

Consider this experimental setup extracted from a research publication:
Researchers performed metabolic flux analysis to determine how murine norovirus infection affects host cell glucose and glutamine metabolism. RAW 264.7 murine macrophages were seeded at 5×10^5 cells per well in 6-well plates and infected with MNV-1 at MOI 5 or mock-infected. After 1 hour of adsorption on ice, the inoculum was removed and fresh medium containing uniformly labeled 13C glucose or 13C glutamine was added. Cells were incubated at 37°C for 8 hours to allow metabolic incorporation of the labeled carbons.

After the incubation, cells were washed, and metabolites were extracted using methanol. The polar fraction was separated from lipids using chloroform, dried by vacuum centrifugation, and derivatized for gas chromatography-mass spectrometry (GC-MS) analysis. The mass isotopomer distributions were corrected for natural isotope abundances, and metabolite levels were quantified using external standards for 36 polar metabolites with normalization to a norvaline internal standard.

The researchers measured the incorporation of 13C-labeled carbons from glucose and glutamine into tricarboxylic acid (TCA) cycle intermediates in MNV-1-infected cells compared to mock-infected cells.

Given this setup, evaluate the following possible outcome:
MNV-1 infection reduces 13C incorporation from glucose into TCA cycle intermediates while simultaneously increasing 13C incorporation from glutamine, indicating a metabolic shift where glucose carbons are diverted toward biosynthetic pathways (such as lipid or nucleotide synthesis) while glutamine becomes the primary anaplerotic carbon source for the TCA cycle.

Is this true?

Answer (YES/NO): NO